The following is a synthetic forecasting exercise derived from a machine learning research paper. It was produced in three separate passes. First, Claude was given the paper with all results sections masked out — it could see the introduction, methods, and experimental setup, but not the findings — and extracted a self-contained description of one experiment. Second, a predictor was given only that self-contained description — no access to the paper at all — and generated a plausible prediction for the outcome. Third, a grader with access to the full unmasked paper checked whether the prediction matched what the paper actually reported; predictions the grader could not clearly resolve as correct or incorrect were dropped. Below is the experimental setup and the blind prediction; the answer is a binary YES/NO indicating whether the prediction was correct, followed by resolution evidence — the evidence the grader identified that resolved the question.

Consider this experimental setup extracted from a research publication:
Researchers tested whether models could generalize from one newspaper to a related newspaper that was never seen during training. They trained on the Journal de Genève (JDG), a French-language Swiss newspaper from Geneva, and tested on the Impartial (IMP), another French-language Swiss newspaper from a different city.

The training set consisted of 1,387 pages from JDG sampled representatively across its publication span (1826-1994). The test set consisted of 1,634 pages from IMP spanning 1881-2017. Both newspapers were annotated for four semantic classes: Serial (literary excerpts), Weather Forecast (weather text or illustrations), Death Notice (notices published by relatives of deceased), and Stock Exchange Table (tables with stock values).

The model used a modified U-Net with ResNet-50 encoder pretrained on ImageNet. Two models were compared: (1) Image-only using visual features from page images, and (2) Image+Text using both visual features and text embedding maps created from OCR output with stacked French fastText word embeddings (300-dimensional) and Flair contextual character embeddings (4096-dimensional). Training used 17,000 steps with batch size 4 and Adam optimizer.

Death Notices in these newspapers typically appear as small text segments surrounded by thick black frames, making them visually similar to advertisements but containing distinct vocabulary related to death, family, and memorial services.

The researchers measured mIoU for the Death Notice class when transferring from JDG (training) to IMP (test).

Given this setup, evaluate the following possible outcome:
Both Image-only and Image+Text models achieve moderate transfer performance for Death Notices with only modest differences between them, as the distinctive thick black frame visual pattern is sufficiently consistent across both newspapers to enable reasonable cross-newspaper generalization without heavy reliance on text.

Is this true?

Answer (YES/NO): NO